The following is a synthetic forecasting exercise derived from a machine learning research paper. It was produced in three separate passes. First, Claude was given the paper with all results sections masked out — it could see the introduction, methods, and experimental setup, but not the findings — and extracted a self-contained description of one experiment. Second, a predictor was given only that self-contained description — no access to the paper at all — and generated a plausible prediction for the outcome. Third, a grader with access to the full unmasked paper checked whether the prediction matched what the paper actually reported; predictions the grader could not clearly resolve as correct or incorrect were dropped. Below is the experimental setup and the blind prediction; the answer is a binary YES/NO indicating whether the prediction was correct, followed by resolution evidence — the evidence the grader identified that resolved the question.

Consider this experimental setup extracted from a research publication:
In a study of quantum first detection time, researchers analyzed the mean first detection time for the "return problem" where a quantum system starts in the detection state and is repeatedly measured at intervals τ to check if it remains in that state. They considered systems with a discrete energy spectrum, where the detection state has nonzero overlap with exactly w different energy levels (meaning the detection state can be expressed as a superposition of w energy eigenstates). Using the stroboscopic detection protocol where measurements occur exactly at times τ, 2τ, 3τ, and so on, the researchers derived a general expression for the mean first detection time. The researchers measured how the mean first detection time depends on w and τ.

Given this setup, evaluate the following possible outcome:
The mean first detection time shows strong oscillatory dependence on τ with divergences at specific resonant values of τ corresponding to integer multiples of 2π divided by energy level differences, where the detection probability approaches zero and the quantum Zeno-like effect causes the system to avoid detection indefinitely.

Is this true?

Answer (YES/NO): NO